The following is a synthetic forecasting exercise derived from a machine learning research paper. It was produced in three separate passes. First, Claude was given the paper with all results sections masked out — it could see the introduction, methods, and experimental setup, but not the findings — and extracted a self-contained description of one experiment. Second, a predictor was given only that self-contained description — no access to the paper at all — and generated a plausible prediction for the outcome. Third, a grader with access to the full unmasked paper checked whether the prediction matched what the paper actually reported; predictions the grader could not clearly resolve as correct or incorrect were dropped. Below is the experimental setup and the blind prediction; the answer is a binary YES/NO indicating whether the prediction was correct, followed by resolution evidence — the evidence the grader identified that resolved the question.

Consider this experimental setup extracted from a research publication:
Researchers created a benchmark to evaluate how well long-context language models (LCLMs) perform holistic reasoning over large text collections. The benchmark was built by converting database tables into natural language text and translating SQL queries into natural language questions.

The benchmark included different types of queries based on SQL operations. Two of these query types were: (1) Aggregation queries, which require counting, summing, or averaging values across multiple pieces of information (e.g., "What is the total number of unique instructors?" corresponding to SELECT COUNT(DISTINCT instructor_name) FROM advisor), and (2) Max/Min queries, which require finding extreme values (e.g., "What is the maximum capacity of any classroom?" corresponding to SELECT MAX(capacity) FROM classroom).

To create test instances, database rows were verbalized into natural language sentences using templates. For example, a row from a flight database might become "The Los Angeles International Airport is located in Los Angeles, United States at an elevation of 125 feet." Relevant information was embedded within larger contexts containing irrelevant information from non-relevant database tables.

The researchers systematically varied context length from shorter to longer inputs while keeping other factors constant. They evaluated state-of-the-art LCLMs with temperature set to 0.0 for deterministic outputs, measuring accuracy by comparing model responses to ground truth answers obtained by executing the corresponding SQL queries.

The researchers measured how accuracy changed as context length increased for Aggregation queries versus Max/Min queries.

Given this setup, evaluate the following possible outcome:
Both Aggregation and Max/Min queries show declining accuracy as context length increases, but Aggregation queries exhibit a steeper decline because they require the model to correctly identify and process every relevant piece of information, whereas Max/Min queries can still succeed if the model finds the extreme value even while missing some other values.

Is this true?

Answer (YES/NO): YES